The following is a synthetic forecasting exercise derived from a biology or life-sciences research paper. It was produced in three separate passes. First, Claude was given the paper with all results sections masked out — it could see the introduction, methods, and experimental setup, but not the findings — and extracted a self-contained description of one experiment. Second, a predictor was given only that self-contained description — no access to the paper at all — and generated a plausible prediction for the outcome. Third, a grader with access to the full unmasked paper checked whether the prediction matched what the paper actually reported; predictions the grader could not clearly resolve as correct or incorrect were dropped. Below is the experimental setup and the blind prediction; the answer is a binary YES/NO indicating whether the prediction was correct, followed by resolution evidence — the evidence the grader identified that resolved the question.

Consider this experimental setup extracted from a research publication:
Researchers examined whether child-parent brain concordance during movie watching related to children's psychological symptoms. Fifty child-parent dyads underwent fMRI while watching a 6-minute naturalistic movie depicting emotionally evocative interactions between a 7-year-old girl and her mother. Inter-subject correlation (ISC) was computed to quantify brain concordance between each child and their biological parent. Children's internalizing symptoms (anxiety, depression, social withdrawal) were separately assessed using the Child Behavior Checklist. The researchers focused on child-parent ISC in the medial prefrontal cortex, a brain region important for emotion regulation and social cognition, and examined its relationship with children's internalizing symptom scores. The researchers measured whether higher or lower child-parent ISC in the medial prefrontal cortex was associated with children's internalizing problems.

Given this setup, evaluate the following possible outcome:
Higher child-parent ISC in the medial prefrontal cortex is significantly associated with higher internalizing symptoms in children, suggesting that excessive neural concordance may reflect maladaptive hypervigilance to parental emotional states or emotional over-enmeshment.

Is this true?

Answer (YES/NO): NO